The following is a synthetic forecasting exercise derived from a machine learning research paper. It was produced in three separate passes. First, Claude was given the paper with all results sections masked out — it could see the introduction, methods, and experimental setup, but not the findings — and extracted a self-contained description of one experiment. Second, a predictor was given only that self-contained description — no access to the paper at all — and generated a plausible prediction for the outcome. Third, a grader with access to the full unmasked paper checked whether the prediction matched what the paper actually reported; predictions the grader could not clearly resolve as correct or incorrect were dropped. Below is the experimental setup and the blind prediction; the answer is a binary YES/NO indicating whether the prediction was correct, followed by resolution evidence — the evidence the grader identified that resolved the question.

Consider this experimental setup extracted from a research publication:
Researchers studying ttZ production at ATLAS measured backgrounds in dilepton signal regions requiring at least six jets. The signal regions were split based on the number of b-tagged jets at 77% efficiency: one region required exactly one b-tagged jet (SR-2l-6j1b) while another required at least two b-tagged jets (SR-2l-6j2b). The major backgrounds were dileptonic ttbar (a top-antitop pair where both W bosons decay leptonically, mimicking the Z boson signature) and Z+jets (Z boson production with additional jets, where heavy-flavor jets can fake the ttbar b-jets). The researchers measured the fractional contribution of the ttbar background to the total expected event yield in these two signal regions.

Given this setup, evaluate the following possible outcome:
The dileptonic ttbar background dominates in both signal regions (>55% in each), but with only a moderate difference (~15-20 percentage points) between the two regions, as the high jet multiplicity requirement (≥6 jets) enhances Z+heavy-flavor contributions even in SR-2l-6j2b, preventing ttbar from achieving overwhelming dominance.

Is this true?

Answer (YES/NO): NO